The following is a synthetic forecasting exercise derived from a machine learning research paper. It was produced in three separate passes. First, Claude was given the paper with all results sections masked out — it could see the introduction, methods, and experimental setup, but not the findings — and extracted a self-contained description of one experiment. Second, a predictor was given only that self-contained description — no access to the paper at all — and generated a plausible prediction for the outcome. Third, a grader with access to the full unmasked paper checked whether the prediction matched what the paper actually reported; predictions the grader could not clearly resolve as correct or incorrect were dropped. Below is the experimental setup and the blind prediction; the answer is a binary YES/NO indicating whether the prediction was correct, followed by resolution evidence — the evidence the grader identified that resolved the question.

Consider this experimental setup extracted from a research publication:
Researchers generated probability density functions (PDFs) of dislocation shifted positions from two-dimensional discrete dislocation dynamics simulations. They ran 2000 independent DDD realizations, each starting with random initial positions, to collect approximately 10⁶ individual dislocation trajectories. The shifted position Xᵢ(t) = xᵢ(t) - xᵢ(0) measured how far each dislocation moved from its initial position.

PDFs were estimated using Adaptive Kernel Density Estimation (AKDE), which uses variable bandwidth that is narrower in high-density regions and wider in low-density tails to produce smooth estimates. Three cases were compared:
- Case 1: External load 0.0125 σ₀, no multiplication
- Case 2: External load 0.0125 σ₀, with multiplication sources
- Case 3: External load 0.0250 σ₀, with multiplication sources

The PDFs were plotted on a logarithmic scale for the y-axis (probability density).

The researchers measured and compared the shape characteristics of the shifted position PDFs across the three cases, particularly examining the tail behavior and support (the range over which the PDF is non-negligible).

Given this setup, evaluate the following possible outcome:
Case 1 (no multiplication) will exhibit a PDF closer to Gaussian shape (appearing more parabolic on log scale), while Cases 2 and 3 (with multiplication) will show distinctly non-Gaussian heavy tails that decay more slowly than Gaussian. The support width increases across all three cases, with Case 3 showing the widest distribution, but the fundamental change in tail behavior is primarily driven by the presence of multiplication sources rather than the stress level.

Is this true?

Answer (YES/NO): NO